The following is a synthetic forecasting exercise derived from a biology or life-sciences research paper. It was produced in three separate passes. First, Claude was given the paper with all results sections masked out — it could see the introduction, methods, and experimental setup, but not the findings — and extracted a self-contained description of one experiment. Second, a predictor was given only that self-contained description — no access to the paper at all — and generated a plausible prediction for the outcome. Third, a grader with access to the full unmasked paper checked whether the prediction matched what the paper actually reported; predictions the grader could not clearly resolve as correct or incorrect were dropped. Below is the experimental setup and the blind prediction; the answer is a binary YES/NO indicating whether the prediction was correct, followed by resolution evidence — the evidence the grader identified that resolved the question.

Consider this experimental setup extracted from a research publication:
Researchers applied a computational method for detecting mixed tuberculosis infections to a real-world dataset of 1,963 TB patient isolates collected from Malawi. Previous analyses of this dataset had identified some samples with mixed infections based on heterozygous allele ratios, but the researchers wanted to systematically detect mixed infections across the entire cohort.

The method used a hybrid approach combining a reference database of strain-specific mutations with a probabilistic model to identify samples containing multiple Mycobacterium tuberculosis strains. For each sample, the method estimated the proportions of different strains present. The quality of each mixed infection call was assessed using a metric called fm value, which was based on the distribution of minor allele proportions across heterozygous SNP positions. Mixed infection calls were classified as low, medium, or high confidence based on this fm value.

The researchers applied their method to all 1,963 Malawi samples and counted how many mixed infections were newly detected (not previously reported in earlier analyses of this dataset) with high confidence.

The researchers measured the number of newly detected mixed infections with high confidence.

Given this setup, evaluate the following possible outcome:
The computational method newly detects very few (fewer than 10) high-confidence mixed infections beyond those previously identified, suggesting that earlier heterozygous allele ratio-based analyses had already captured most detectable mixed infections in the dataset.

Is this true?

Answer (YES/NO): NO